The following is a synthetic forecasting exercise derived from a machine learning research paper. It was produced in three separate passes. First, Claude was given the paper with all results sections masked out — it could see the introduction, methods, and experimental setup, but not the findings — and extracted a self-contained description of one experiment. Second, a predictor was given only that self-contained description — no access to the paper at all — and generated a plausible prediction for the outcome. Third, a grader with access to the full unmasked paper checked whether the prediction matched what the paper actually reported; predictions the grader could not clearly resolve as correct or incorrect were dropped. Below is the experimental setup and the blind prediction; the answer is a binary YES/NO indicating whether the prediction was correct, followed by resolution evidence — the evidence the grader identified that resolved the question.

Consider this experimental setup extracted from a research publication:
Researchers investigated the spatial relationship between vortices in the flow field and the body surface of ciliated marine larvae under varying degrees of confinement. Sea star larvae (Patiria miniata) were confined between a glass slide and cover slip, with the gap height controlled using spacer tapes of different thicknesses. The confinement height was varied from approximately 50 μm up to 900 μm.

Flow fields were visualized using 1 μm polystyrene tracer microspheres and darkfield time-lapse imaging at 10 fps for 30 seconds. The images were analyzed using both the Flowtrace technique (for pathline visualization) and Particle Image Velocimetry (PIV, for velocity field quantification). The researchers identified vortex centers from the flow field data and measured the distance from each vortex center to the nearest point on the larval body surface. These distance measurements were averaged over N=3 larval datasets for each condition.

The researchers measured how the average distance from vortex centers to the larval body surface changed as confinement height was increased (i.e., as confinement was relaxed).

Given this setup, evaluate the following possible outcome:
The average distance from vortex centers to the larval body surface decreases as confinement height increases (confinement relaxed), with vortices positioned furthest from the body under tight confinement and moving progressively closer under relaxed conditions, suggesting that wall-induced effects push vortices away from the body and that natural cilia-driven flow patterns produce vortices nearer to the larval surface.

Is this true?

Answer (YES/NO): NO